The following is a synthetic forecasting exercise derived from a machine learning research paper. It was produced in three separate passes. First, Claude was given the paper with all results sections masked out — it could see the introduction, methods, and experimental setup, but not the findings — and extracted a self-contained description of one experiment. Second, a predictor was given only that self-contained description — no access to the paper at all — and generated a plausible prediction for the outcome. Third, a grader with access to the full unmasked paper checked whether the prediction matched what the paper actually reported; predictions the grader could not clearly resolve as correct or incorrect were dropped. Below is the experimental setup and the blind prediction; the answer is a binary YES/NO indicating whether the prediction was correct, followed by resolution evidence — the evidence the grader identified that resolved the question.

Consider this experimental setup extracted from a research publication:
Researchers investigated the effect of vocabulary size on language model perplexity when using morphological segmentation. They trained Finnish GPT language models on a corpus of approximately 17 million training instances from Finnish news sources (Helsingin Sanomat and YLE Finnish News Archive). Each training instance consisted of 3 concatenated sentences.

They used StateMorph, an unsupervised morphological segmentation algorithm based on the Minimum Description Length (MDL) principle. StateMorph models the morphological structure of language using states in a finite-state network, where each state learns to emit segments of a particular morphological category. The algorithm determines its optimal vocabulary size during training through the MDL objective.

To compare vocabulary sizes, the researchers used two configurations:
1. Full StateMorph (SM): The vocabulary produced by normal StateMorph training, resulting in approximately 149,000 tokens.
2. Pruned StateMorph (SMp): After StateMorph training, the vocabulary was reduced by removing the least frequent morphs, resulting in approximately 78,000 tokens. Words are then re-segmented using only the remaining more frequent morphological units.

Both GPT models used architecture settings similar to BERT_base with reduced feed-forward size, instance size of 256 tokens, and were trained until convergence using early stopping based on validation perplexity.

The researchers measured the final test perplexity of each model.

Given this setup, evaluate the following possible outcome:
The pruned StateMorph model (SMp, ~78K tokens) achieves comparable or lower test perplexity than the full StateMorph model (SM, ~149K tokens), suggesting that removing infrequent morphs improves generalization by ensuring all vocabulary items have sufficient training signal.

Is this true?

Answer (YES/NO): YES